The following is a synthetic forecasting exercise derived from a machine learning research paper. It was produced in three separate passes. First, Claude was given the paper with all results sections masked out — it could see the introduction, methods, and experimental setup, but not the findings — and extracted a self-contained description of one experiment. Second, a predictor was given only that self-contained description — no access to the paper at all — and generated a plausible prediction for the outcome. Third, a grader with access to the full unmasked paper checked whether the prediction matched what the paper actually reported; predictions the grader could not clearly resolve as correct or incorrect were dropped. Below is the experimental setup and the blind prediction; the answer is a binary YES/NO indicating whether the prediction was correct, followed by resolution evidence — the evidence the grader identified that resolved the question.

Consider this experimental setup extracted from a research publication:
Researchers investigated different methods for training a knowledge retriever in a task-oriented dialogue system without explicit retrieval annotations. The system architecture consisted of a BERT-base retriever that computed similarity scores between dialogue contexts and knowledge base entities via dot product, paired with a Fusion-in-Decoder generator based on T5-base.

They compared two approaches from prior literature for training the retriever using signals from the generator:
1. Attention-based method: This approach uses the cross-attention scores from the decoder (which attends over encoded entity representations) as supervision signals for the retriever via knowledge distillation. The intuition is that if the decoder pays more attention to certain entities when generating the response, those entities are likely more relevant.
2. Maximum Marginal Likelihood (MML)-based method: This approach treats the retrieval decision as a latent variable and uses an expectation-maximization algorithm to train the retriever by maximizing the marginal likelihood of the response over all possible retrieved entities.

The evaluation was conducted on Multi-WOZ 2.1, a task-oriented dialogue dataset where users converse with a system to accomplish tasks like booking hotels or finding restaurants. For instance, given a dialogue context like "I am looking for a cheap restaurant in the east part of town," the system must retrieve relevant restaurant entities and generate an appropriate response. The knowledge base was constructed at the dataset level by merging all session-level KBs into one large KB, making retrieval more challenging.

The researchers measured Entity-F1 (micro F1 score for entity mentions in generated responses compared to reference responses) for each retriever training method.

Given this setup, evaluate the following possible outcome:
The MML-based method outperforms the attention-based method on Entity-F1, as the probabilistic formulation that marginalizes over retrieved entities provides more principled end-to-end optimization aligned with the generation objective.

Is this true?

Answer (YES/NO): NO